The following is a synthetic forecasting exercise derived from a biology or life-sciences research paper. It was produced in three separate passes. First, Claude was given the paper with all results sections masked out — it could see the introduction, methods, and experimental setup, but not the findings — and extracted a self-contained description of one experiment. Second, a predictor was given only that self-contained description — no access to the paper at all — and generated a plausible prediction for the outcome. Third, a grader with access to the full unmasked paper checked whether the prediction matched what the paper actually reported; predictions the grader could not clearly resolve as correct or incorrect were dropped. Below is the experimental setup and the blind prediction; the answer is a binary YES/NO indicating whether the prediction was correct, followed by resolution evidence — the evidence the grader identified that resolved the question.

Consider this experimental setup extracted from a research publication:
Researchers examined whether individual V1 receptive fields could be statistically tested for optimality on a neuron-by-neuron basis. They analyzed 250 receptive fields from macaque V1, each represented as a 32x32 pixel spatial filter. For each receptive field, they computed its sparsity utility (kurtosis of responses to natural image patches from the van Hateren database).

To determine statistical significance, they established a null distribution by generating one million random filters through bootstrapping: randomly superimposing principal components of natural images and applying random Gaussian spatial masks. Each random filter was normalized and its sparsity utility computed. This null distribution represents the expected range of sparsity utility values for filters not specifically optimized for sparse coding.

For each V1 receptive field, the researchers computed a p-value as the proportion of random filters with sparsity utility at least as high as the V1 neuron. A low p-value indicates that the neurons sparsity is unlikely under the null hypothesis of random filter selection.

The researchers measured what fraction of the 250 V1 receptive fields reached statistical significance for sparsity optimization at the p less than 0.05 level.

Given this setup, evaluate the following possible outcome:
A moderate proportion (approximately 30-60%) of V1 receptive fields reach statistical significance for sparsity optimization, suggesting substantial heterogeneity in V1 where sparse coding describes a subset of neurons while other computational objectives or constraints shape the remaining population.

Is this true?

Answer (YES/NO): NO